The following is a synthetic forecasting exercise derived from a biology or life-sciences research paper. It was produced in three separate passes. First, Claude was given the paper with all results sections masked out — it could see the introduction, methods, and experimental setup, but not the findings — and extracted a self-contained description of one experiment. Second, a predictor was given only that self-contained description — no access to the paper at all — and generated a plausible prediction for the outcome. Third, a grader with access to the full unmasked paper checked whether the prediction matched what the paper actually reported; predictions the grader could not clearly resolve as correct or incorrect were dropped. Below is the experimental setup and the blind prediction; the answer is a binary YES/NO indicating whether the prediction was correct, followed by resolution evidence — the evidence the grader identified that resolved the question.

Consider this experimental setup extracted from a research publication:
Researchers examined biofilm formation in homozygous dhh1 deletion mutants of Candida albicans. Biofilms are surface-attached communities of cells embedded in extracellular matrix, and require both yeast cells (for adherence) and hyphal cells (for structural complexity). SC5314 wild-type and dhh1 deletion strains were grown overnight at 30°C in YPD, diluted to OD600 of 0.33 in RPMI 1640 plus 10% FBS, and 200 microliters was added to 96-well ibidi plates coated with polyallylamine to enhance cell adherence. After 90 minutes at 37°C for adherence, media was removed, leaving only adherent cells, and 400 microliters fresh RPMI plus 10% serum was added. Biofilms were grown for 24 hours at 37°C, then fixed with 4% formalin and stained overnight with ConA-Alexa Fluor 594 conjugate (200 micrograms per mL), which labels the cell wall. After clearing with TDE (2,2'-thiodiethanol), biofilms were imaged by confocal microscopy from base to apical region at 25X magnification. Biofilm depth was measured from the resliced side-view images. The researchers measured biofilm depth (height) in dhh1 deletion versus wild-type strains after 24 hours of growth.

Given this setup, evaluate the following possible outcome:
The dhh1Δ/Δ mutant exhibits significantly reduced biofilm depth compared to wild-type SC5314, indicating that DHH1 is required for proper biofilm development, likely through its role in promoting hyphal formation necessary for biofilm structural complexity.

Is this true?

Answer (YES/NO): NO